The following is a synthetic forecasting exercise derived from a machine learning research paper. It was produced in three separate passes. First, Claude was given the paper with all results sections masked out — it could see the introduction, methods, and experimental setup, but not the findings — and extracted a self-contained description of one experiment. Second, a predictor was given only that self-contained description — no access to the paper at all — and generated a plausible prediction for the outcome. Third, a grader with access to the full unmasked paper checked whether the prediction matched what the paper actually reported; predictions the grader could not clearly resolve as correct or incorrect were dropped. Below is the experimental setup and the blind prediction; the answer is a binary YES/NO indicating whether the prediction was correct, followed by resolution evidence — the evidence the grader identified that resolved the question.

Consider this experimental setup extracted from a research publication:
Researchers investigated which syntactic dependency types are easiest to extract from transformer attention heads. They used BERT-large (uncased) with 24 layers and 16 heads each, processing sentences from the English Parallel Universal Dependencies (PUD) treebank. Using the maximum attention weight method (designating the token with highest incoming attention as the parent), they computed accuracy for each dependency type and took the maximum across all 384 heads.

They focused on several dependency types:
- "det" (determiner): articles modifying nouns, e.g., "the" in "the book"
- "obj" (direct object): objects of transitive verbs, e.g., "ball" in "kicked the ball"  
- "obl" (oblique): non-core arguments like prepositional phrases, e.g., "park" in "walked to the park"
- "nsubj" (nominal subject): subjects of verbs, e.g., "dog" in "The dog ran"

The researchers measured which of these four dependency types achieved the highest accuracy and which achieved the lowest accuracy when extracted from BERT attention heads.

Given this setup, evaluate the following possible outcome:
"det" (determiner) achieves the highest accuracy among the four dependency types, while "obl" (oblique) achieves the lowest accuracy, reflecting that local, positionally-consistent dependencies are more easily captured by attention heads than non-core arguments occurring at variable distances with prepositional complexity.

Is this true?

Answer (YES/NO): YES